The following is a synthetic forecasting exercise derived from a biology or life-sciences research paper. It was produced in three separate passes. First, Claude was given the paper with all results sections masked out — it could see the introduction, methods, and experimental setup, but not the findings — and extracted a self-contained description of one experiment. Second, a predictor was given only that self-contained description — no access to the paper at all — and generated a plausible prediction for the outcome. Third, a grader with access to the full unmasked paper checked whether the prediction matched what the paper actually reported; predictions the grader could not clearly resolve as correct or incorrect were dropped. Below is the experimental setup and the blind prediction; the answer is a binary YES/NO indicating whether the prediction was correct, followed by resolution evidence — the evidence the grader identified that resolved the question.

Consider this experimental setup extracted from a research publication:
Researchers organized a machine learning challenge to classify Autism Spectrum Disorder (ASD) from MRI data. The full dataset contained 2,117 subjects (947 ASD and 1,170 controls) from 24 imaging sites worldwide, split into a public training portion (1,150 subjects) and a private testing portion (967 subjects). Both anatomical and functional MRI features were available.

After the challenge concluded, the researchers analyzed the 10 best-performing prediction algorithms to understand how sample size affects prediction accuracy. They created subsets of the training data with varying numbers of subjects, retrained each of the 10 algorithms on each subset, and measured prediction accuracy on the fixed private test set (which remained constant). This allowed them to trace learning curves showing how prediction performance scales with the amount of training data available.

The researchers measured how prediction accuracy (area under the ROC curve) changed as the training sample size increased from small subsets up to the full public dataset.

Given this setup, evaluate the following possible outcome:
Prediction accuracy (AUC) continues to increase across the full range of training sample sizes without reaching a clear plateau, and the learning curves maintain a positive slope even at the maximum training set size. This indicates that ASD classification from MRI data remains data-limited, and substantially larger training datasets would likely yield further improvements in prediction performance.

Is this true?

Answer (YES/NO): YES